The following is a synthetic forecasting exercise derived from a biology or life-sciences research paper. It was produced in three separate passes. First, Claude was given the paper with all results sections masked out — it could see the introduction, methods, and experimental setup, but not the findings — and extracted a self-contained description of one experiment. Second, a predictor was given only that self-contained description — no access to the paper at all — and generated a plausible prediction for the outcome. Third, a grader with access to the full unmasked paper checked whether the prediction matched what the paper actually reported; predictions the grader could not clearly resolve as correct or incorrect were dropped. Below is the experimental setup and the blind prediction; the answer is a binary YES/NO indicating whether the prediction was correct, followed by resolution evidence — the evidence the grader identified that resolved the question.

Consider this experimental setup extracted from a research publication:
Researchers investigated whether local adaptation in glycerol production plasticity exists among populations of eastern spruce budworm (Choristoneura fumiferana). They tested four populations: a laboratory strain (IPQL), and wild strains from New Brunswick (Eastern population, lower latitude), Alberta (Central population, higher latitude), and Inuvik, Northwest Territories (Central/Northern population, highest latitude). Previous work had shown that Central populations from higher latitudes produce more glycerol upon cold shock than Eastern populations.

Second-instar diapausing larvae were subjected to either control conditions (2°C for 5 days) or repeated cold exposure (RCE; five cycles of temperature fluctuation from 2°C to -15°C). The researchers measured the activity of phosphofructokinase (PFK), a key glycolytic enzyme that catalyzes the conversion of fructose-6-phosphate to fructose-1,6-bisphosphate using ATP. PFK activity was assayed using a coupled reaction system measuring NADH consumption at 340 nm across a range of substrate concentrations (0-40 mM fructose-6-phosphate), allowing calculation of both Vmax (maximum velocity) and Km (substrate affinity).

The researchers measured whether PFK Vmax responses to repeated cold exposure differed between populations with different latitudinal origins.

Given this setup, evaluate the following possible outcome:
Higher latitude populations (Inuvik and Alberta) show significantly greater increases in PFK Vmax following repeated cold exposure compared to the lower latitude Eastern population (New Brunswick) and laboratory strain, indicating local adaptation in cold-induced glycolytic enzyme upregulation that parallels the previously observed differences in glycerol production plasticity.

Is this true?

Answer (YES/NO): NO